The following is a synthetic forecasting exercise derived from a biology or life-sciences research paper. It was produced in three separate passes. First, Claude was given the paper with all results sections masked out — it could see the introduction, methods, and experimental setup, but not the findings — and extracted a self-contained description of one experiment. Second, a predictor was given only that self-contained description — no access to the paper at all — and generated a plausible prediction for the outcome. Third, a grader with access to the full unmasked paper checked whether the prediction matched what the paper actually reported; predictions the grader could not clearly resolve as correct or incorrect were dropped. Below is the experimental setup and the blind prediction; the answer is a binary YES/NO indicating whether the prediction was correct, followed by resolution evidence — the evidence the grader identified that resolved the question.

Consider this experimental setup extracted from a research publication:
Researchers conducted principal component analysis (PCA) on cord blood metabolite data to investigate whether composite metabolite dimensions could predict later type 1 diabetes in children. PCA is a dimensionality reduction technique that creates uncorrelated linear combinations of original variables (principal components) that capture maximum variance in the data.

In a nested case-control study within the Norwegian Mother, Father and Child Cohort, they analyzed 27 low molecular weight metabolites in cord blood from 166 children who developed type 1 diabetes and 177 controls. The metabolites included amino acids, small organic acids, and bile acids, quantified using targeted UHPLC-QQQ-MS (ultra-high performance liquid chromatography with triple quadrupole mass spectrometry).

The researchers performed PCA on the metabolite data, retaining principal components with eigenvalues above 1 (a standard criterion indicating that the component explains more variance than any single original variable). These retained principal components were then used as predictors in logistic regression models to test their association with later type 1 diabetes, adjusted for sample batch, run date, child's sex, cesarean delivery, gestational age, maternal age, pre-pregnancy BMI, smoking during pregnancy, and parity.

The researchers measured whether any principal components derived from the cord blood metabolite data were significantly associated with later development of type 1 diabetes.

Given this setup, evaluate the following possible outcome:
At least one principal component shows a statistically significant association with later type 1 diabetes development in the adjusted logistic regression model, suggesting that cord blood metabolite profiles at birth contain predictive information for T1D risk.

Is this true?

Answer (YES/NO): NO